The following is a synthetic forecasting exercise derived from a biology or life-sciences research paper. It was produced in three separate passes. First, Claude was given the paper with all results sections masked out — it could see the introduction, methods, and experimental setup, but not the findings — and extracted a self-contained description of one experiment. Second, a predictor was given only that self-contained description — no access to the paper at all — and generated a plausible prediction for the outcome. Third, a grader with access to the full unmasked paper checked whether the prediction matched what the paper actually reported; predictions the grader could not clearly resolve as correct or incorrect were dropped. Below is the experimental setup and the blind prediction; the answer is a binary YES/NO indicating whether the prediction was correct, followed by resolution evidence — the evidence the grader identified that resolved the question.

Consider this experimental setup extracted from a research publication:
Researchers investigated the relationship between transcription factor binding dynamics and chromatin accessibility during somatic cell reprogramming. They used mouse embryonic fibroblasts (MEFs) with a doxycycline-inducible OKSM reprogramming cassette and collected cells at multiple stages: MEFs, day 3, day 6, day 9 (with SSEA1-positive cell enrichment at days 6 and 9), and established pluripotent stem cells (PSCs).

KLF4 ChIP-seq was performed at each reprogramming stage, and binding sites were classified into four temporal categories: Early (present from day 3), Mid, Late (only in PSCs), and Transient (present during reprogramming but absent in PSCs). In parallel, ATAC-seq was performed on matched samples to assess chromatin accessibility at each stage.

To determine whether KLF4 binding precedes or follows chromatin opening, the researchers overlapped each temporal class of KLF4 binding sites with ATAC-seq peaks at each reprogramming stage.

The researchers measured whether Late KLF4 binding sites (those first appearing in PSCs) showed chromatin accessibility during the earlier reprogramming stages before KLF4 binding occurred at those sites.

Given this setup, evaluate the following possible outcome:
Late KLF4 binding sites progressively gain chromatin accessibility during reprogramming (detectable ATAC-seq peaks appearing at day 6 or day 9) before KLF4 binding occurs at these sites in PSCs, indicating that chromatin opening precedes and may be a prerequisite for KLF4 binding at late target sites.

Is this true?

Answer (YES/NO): NO